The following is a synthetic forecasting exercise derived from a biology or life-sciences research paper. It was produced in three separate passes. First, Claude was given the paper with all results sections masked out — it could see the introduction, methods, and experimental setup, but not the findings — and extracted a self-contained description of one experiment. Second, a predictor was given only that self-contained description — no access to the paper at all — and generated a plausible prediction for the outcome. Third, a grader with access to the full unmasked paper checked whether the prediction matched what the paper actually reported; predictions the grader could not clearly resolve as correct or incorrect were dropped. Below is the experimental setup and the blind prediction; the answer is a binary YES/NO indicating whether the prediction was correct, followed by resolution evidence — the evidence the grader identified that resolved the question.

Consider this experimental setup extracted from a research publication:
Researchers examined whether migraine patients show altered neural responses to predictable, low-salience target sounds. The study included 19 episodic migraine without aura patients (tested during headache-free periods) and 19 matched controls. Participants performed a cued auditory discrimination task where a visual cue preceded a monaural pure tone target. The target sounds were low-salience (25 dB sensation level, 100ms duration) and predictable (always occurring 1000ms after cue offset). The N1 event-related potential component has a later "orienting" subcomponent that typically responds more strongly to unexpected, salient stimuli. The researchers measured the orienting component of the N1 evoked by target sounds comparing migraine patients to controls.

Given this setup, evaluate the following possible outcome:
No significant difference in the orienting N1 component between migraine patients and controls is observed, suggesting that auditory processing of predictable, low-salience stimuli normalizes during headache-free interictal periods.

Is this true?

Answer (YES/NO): NO